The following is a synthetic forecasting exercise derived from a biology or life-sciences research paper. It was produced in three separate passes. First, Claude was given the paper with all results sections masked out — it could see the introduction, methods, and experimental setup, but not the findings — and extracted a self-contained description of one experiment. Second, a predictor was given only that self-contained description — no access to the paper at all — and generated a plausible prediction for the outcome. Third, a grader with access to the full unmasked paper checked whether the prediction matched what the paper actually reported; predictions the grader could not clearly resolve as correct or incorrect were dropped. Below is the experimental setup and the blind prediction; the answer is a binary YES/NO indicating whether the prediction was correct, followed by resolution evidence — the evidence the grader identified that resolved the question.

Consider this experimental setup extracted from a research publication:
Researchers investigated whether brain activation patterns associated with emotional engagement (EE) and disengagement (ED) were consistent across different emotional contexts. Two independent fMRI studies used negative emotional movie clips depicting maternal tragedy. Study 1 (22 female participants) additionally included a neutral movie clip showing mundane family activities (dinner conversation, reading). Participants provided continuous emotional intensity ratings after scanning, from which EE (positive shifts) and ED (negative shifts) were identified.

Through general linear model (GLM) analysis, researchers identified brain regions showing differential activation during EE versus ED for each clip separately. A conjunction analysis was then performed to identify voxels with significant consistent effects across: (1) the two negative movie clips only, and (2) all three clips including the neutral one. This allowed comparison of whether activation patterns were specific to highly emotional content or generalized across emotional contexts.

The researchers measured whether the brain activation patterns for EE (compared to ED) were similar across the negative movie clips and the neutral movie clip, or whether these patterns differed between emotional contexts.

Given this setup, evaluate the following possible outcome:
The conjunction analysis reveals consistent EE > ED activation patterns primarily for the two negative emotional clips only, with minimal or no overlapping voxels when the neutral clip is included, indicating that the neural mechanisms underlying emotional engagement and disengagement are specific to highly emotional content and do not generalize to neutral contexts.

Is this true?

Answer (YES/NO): NO